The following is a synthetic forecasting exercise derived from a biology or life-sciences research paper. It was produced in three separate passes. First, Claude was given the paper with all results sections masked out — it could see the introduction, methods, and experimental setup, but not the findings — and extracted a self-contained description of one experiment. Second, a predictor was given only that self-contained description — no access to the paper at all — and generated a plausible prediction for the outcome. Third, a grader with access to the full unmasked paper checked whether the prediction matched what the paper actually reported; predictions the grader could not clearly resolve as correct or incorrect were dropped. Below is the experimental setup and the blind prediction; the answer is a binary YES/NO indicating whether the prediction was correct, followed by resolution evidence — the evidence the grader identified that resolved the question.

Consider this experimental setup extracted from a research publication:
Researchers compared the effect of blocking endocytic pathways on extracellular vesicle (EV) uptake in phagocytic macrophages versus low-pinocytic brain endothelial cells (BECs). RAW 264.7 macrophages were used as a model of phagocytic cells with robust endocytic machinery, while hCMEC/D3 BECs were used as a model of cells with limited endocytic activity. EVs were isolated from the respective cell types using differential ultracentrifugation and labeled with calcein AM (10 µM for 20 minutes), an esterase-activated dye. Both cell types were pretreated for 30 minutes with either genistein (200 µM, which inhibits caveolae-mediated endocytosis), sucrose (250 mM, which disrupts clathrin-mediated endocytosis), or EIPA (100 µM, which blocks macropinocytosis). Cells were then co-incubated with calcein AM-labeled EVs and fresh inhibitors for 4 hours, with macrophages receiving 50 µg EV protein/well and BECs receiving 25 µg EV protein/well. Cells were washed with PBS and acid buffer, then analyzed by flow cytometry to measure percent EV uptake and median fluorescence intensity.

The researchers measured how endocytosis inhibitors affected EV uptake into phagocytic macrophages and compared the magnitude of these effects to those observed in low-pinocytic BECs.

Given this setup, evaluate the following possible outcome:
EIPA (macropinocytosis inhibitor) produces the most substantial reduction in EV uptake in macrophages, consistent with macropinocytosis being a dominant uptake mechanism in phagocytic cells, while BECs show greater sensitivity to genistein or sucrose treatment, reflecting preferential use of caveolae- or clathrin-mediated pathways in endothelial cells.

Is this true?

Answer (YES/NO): NO